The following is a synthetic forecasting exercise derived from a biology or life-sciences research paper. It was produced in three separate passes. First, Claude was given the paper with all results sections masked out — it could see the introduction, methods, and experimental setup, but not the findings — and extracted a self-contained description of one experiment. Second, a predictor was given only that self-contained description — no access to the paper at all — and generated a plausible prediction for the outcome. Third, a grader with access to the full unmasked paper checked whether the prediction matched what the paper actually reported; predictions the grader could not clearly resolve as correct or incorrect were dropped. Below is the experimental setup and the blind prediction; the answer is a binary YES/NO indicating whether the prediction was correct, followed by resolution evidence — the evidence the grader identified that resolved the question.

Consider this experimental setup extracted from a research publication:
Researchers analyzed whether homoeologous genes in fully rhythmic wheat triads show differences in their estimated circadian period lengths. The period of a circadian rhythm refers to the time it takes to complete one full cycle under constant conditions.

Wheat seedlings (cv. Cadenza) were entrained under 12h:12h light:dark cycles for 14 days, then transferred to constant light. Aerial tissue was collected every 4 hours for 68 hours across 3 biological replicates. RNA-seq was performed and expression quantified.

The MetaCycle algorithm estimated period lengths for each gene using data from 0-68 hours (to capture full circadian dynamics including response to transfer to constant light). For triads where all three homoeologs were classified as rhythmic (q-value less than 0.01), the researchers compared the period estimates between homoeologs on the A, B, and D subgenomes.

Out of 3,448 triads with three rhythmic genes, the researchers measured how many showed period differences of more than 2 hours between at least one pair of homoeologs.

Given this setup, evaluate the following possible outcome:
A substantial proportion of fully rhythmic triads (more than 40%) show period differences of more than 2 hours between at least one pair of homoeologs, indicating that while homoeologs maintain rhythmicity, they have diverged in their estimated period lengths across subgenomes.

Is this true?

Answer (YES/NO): NO